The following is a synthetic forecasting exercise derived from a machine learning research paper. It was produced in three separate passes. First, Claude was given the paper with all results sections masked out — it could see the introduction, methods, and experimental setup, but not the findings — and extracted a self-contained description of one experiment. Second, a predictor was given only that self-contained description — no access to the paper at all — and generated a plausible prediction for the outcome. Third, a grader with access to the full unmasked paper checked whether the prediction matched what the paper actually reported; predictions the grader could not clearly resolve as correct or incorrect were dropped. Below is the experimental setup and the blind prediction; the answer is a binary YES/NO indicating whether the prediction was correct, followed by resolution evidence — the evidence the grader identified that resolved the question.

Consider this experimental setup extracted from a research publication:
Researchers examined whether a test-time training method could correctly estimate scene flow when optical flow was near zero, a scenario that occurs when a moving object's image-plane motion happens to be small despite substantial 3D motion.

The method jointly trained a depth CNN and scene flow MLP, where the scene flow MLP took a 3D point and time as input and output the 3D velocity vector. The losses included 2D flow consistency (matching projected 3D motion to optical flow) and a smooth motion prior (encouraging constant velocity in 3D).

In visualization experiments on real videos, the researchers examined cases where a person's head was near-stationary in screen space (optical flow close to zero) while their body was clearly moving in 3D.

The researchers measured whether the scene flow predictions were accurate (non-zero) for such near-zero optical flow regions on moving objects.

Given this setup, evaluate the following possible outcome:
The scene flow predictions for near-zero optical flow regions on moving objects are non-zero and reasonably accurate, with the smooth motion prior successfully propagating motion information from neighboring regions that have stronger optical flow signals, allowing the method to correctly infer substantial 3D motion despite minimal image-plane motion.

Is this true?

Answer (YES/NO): YES